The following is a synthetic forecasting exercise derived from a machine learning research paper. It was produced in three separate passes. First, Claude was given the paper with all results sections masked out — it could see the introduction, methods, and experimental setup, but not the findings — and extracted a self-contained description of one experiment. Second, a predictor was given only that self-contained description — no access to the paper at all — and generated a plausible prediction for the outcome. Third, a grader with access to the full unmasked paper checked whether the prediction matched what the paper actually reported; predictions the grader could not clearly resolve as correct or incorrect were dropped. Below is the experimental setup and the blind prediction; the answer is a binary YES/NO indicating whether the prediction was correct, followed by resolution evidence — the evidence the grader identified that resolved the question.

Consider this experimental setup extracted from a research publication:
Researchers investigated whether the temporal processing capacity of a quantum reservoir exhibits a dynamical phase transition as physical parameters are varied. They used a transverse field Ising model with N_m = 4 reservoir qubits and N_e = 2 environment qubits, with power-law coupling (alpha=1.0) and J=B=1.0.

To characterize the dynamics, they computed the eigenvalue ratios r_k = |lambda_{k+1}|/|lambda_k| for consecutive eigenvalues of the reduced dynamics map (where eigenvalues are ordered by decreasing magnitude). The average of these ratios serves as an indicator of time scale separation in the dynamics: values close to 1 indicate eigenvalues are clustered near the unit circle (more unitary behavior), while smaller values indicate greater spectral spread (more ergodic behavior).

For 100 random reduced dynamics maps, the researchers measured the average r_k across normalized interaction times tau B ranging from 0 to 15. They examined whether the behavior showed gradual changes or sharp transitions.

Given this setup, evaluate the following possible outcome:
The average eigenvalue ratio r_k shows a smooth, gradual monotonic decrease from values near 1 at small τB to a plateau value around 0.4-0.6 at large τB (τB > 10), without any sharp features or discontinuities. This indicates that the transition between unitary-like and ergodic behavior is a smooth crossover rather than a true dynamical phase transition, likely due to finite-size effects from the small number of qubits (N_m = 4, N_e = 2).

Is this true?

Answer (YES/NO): NO